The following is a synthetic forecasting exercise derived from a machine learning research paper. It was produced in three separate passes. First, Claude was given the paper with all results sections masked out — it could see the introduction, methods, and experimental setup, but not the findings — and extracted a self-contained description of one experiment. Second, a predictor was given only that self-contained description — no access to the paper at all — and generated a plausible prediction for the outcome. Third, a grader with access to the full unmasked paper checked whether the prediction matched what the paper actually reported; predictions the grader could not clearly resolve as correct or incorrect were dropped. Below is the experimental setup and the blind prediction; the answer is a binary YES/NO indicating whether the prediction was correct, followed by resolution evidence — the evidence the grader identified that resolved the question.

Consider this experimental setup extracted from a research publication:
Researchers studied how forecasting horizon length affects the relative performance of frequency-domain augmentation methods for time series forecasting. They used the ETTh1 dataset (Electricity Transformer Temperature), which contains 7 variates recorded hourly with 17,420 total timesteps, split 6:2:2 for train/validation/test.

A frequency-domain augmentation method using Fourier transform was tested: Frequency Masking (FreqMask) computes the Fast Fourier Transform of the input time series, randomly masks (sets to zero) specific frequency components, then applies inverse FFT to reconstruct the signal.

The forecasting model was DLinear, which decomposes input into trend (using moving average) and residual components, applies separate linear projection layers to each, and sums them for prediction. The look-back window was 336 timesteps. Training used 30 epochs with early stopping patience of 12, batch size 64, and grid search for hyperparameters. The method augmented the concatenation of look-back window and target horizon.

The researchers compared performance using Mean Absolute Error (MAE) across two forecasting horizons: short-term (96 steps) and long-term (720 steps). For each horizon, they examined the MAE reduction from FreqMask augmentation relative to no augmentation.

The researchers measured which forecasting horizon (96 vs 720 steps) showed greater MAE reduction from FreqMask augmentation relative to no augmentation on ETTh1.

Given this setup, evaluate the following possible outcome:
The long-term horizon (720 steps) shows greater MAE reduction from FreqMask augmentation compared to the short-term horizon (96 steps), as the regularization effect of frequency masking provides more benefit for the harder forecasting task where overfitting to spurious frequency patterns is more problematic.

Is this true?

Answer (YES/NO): YES